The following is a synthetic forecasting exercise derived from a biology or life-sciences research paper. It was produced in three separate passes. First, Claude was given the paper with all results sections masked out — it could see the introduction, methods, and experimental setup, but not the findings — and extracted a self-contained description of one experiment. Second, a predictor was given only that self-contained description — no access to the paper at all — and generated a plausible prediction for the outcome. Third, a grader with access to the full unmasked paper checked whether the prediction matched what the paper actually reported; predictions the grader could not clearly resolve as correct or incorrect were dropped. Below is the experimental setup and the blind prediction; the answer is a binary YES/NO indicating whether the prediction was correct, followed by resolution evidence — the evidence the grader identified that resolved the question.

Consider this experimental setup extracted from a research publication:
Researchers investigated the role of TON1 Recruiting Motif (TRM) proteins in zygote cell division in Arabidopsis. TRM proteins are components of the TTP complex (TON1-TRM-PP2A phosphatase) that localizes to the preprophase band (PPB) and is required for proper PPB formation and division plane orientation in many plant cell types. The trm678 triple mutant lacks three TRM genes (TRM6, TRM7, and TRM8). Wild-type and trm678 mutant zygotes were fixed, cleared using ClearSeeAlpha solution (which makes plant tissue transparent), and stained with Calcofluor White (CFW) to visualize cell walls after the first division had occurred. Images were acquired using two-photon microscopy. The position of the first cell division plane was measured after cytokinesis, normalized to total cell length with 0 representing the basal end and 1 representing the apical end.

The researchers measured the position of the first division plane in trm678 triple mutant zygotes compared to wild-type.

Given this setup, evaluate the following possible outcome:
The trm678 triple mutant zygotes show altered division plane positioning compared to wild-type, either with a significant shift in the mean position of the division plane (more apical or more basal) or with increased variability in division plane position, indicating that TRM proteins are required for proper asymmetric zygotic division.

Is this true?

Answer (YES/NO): YES